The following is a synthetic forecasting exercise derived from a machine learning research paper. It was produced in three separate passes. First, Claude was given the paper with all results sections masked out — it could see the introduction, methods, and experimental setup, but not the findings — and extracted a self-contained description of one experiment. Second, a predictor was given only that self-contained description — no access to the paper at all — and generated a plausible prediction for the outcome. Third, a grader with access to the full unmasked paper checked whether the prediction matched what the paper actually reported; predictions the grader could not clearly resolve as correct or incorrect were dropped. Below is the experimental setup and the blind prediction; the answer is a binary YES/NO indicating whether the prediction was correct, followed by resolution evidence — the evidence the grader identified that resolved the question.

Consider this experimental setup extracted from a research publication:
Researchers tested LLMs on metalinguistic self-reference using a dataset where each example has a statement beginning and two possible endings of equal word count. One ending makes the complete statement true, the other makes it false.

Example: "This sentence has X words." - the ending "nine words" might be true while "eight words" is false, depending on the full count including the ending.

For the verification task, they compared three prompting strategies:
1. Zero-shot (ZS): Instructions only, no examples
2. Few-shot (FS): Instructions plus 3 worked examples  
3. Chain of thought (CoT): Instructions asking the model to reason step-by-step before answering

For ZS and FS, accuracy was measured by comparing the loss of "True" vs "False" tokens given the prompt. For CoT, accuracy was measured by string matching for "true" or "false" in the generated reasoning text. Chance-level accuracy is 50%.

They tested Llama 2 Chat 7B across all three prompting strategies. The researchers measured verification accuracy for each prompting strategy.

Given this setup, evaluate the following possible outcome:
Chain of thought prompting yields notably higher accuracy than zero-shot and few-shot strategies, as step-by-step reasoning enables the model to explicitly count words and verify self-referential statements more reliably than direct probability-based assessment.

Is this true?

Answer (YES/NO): NO